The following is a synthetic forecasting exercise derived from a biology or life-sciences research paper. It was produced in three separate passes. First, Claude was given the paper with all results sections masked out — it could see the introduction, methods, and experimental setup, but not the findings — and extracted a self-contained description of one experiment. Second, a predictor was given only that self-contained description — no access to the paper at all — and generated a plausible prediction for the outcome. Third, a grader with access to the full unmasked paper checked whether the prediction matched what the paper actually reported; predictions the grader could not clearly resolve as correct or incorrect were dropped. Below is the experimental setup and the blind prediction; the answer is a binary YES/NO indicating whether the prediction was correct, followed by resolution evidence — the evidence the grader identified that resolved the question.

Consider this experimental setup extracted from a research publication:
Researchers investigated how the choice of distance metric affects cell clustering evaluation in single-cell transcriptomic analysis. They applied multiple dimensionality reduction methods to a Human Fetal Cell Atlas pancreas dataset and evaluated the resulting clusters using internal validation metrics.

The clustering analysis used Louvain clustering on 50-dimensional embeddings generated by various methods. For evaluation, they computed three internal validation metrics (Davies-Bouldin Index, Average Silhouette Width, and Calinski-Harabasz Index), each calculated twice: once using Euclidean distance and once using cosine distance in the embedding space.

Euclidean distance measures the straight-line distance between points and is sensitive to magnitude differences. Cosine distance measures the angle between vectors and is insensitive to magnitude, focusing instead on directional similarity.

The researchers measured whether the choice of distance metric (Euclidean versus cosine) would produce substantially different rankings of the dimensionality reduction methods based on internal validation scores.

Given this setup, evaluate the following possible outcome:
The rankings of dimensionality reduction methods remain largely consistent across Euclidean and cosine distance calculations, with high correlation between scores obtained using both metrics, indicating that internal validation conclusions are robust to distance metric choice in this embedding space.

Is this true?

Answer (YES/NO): YES